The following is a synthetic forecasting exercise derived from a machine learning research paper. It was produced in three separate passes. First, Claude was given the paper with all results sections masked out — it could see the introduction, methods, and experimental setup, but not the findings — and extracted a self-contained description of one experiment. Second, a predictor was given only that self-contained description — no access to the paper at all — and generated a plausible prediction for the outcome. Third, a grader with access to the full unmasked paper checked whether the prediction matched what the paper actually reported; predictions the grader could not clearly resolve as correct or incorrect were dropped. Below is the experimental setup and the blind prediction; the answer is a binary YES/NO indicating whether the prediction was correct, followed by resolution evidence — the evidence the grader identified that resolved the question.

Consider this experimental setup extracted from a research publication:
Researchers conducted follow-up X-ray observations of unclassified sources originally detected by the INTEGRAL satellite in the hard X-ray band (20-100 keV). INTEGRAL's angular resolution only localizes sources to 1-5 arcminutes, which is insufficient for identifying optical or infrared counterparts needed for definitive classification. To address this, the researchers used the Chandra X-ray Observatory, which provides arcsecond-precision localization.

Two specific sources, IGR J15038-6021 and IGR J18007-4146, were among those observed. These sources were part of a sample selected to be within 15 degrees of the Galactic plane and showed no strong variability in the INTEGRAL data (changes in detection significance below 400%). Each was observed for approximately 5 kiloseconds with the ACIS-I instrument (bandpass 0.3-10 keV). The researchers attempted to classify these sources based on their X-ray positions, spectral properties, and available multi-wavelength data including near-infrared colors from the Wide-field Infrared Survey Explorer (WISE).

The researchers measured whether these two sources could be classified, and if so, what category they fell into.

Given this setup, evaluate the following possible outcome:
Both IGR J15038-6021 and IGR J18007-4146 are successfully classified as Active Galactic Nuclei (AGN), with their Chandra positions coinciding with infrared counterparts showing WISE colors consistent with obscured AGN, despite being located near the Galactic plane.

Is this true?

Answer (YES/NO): NO